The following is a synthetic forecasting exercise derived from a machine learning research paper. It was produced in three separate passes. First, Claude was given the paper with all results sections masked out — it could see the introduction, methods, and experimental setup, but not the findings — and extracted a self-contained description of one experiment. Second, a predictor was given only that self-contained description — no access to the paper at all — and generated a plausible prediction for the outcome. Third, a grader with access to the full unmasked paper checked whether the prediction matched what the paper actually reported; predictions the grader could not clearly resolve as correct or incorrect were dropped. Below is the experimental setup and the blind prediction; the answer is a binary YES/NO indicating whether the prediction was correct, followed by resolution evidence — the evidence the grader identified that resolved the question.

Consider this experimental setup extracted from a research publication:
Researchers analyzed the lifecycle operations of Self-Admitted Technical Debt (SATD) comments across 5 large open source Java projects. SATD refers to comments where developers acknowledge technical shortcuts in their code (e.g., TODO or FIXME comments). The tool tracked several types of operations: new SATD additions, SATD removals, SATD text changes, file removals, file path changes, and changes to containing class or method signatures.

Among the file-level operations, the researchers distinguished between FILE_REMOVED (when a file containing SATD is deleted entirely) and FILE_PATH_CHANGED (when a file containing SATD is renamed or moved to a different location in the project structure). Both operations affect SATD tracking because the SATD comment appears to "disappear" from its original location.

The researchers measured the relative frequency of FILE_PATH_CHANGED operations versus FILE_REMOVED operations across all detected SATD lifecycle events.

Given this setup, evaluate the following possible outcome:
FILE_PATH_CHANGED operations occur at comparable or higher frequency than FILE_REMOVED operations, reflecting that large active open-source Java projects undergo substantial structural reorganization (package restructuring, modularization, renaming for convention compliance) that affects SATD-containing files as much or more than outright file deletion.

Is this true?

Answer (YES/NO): YES